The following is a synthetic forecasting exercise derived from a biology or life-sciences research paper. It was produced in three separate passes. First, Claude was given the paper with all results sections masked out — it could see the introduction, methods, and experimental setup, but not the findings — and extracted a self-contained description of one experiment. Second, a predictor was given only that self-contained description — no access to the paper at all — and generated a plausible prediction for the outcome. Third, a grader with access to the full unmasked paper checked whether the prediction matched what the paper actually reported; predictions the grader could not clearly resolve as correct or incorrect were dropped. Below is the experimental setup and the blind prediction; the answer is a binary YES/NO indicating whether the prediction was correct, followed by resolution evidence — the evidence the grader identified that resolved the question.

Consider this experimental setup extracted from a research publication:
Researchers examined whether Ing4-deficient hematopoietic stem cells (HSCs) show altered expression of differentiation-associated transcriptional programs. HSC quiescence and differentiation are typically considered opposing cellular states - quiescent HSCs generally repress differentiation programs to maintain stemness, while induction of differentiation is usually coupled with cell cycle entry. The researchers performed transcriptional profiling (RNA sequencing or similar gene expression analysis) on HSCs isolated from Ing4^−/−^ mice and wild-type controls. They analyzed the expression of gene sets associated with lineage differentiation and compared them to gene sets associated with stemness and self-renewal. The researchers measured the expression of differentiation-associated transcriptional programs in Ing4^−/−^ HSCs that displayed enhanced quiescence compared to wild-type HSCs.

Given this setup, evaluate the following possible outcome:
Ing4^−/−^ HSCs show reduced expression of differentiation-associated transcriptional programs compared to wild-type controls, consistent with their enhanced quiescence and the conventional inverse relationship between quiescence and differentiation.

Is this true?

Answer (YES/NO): NO